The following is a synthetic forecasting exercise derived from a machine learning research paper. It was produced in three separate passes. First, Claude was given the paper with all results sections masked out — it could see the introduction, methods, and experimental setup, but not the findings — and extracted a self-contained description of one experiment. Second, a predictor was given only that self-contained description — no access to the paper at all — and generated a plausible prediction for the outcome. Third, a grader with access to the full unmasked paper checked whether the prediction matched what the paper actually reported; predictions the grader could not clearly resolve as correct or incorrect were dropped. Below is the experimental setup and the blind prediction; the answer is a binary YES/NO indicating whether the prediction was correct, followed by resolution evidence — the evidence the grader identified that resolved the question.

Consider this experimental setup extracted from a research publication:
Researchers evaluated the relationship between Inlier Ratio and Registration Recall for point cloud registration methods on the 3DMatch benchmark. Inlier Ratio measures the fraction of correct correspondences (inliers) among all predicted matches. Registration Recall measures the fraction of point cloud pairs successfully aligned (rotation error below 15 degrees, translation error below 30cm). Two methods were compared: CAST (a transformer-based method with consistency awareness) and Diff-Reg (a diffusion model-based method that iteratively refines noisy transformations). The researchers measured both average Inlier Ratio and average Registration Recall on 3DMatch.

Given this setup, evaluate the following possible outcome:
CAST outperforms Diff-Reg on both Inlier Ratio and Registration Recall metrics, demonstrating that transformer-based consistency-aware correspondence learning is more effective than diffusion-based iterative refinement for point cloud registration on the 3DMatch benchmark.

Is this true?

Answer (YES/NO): NO